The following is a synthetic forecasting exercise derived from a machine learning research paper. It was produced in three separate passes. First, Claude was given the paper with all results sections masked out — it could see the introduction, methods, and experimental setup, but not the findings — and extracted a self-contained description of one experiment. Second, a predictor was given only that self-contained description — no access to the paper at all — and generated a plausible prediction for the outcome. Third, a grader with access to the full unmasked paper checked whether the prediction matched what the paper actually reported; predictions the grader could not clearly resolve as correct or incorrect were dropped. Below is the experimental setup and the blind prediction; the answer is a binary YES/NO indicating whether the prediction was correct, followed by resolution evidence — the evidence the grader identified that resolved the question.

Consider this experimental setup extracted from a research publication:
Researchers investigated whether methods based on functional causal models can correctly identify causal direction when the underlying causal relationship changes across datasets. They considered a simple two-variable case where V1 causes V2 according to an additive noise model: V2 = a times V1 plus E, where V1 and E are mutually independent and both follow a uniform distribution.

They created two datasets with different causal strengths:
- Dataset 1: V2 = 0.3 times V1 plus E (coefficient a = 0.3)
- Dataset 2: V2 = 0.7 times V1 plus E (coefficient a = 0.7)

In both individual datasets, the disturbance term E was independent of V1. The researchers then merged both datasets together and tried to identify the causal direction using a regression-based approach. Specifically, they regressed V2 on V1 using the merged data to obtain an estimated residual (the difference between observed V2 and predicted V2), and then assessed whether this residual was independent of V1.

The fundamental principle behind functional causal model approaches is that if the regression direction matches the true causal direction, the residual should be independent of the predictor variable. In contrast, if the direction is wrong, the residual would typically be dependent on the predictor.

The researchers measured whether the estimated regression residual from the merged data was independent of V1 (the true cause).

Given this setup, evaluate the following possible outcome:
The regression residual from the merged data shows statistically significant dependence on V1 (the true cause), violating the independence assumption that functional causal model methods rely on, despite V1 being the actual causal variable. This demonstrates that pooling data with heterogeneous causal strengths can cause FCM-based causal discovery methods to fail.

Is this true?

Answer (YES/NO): YES